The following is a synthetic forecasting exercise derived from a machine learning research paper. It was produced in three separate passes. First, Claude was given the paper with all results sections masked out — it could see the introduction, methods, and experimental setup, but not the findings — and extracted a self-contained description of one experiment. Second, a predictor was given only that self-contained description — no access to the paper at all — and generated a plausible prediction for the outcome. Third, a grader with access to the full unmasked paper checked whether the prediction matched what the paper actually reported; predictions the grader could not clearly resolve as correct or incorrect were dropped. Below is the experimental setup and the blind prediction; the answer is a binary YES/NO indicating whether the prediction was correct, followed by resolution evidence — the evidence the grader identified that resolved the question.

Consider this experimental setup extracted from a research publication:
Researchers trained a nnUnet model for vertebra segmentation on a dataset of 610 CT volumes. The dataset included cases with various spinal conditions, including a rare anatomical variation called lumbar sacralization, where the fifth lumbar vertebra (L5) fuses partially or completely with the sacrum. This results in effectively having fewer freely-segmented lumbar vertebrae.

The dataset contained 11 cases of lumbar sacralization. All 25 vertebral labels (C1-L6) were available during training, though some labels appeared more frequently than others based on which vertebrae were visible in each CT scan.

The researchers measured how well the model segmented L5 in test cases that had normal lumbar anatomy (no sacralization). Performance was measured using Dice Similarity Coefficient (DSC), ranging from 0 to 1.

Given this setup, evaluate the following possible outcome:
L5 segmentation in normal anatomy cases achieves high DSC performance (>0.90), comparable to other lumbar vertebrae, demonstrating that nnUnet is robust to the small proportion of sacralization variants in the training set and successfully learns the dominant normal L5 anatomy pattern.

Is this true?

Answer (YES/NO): YES